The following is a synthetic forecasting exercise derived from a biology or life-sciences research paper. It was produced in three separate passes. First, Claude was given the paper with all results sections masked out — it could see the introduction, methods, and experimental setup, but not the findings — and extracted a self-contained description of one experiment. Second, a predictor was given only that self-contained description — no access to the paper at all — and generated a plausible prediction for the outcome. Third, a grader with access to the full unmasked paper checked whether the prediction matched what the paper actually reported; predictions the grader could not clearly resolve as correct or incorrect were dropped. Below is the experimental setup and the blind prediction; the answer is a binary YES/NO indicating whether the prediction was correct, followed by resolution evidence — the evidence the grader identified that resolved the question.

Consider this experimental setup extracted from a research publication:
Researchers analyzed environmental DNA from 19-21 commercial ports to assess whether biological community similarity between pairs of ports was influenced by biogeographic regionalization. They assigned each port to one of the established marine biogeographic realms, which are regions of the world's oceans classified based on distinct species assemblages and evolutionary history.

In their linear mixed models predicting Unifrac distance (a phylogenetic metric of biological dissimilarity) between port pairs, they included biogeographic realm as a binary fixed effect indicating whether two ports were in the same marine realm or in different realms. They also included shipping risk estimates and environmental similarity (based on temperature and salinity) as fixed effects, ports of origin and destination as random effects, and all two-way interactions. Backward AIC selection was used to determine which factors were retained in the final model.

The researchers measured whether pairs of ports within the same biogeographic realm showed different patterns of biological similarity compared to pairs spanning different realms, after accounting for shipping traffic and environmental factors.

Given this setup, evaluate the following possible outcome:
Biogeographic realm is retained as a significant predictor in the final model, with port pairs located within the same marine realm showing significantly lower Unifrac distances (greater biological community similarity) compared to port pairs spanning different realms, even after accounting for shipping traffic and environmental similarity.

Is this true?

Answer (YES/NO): NO